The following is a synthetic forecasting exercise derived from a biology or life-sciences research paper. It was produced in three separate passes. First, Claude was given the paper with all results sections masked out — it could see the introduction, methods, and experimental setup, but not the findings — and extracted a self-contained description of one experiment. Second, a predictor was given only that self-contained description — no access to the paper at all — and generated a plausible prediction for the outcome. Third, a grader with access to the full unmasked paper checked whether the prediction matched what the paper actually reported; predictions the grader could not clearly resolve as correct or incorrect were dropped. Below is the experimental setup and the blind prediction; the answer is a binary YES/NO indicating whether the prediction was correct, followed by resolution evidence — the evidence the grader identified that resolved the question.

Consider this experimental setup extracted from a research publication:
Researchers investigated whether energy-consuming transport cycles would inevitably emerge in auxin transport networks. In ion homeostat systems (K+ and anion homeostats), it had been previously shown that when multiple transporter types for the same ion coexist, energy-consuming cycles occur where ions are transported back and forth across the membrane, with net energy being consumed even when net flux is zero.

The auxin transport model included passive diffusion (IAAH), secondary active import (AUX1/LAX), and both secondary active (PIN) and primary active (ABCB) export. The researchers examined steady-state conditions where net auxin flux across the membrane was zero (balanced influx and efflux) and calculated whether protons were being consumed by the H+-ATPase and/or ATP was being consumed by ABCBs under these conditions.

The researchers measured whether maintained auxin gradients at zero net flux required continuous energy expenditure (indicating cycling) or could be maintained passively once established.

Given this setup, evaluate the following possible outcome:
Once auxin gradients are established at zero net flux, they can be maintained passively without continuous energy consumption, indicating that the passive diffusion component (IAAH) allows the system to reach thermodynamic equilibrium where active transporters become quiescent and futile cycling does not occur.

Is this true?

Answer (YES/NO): NO